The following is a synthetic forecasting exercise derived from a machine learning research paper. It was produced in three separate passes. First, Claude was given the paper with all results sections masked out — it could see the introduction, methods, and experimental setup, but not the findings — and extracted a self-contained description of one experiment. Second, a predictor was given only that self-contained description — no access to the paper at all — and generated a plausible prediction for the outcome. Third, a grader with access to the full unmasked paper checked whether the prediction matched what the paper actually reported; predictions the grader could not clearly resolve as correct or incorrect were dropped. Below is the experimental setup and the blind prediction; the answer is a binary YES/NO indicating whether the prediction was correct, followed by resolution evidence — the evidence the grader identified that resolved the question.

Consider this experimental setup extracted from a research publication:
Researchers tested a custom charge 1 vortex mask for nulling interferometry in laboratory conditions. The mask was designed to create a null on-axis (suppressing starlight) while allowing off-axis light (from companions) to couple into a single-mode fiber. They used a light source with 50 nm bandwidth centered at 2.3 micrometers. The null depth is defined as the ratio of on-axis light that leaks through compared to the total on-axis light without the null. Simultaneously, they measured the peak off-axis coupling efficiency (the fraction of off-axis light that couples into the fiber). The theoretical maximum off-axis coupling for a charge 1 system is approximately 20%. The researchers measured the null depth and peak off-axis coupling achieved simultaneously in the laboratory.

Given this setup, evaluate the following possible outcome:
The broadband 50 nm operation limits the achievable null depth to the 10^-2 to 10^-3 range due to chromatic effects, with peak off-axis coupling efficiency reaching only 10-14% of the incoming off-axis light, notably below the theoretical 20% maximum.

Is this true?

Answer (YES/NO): NO